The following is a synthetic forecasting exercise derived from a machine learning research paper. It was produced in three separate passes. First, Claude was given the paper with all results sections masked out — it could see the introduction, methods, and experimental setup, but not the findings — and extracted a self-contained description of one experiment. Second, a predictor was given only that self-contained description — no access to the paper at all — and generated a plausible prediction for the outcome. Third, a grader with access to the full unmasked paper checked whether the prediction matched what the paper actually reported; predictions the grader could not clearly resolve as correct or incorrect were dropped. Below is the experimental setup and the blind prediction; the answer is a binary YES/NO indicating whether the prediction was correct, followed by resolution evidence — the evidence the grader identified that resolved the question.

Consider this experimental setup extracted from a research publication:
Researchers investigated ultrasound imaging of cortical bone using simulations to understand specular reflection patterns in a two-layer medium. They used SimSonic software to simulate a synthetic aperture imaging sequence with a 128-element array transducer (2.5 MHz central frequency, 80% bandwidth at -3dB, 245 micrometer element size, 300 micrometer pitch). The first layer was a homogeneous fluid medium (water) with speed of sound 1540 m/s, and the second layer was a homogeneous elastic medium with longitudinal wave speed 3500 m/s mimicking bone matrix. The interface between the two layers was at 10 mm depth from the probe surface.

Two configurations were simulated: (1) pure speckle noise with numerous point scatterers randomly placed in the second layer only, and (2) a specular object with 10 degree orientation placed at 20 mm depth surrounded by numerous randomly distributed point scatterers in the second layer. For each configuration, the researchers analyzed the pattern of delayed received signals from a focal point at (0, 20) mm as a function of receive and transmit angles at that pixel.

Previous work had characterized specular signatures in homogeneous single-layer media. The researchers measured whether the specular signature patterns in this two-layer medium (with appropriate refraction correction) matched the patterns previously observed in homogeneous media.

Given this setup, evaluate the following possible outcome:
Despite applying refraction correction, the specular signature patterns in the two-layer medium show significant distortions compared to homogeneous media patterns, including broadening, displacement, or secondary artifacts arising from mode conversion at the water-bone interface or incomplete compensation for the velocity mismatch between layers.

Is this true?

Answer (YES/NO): NO